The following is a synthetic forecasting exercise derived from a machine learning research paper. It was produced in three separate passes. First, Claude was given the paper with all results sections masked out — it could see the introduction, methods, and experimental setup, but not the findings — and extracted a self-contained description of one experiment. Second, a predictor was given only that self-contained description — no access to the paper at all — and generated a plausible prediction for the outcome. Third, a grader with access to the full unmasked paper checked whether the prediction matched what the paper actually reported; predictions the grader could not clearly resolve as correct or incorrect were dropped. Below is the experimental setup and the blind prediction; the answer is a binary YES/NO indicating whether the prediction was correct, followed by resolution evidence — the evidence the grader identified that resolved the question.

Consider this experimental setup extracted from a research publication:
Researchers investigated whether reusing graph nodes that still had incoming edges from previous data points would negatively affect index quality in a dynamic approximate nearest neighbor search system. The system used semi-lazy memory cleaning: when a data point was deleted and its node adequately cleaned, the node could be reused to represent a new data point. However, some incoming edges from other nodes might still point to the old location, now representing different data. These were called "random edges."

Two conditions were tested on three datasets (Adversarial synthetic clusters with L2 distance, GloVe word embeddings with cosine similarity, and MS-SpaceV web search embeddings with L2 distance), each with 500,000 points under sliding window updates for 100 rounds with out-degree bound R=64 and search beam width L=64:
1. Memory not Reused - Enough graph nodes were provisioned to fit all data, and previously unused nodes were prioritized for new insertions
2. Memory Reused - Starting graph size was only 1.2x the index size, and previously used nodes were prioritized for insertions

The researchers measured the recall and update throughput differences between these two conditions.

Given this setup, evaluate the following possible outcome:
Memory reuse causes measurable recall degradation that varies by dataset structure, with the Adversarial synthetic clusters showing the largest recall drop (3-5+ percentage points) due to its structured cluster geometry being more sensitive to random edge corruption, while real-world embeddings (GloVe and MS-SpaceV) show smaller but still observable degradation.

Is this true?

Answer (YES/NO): NO